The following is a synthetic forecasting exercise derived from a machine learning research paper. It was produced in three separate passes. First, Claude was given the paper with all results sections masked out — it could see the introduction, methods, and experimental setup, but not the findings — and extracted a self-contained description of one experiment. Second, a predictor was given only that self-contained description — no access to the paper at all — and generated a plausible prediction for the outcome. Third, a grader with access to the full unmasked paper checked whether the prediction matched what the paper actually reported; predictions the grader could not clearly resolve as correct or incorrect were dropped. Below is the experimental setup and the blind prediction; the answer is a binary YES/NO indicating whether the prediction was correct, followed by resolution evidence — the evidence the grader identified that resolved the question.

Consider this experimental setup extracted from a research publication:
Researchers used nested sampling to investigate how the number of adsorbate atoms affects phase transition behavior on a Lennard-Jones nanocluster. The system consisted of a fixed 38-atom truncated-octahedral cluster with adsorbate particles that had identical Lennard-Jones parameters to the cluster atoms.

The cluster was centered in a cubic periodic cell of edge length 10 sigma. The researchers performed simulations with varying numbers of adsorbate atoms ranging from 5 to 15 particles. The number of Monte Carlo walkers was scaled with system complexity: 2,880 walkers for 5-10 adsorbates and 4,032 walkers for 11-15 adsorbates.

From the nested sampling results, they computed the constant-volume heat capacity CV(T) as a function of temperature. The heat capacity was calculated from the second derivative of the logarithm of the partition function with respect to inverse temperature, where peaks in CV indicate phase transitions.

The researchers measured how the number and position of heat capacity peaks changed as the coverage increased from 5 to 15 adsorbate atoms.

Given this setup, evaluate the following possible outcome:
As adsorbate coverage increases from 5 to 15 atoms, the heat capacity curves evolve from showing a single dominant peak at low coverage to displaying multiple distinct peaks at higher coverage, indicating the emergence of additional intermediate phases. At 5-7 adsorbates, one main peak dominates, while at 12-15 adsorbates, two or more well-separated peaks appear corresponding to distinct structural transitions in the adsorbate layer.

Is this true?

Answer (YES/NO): NO